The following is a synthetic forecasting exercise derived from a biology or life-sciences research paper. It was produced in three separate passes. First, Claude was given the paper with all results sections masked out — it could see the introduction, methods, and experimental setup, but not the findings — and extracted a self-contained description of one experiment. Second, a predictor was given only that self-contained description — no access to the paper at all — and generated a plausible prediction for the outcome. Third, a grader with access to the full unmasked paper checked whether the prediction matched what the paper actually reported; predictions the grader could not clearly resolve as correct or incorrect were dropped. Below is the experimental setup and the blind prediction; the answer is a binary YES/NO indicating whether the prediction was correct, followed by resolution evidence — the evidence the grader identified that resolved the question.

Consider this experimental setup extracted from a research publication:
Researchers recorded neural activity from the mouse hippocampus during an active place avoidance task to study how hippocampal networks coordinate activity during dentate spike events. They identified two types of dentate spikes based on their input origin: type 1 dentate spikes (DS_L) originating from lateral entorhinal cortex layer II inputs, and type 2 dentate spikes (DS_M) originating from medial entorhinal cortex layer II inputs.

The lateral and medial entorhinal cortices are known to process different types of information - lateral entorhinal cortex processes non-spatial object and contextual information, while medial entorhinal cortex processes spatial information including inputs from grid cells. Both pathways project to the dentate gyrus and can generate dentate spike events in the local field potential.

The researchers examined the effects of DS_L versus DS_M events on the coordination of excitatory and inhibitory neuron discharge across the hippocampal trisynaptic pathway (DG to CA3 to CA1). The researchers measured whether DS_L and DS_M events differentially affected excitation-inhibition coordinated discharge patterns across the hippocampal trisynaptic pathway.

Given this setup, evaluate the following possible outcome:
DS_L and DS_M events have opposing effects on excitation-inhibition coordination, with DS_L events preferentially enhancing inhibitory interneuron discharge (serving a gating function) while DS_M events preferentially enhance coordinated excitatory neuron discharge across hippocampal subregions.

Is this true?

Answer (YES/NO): NO